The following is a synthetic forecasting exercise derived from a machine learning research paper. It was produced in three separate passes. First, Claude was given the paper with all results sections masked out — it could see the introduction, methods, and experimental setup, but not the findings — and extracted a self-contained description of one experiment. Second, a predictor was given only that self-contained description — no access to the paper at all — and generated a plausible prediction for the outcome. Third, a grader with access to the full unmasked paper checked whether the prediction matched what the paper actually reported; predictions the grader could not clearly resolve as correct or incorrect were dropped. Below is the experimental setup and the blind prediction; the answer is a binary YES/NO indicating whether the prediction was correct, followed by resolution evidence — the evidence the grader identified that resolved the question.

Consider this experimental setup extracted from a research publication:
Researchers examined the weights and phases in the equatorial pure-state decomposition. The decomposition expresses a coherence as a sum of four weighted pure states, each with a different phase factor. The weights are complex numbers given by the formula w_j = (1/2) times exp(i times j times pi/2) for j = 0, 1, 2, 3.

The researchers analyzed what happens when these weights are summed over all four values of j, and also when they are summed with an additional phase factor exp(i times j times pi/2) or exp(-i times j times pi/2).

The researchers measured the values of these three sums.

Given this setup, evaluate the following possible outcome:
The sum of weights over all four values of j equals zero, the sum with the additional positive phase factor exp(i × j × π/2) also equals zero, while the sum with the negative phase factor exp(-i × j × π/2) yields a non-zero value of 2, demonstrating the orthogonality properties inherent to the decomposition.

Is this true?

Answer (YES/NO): YES